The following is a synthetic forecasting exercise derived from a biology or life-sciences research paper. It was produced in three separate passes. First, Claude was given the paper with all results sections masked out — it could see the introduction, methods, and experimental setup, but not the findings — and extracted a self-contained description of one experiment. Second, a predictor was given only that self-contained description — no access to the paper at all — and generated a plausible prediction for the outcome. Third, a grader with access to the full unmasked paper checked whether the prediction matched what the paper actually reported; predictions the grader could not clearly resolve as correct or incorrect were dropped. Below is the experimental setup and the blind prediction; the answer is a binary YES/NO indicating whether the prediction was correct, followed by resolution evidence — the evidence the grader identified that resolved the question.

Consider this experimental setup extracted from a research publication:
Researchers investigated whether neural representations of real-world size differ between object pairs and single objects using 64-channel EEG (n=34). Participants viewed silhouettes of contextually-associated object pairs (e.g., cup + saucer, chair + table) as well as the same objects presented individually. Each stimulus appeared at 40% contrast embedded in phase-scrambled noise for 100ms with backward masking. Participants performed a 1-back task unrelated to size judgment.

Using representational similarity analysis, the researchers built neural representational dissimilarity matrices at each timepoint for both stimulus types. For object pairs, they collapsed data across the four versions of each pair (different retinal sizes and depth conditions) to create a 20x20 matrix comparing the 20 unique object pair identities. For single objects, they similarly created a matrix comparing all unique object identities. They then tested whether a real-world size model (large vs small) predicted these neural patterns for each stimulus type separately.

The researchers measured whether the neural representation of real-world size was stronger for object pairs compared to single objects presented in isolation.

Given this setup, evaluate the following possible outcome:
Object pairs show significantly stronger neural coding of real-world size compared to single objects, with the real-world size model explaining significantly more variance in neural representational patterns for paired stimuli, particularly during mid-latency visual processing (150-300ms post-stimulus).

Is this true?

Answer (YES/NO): YES